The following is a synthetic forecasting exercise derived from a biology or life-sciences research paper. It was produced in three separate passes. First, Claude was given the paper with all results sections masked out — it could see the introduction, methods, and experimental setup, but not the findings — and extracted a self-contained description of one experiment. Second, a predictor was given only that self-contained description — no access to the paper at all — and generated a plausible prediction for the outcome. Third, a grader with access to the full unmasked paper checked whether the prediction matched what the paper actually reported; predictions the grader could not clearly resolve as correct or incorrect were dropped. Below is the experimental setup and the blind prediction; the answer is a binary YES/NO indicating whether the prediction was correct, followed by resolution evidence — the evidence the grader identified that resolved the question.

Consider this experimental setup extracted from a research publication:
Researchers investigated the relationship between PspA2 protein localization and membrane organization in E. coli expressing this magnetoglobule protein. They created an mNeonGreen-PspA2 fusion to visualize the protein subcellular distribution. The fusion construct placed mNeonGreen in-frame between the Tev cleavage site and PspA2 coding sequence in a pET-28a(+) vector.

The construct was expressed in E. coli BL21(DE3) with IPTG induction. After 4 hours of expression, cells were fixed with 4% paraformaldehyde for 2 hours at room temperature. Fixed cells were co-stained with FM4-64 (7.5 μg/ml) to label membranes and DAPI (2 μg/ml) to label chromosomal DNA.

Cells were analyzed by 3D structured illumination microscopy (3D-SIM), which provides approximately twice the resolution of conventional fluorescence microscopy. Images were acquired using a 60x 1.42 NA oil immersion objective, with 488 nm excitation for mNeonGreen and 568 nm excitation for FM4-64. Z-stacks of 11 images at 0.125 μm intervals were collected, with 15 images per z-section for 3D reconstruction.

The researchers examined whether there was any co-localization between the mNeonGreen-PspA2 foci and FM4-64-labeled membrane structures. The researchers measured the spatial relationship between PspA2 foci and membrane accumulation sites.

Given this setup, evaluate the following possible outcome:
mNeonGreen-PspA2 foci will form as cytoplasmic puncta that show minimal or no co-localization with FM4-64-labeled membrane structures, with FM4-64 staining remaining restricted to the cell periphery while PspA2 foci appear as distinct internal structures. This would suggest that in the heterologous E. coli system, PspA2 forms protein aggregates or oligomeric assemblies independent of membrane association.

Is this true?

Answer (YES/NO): NO